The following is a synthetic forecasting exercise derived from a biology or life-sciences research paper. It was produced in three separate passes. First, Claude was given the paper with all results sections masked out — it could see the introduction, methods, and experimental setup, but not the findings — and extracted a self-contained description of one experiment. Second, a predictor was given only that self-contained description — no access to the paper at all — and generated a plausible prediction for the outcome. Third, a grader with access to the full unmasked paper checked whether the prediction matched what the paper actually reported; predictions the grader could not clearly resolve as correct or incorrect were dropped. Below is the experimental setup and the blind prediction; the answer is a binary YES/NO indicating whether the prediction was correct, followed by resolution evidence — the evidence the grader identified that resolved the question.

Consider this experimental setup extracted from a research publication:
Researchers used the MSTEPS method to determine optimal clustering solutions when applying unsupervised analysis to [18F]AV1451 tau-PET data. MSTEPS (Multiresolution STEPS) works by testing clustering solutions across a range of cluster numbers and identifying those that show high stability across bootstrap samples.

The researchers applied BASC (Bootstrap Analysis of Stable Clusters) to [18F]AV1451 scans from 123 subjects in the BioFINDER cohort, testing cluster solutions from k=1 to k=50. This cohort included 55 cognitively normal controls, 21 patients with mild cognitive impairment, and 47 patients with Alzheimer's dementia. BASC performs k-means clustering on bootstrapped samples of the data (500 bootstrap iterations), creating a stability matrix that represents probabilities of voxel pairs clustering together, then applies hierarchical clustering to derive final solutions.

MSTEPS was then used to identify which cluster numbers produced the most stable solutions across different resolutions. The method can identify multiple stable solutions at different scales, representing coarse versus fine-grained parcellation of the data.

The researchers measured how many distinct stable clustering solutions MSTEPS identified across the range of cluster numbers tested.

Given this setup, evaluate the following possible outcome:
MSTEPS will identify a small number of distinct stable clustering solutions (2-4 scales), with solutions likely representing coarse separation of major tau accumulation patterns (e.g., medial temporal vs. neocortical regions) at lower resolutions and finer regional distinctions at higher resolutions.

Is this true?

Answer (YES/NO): YES